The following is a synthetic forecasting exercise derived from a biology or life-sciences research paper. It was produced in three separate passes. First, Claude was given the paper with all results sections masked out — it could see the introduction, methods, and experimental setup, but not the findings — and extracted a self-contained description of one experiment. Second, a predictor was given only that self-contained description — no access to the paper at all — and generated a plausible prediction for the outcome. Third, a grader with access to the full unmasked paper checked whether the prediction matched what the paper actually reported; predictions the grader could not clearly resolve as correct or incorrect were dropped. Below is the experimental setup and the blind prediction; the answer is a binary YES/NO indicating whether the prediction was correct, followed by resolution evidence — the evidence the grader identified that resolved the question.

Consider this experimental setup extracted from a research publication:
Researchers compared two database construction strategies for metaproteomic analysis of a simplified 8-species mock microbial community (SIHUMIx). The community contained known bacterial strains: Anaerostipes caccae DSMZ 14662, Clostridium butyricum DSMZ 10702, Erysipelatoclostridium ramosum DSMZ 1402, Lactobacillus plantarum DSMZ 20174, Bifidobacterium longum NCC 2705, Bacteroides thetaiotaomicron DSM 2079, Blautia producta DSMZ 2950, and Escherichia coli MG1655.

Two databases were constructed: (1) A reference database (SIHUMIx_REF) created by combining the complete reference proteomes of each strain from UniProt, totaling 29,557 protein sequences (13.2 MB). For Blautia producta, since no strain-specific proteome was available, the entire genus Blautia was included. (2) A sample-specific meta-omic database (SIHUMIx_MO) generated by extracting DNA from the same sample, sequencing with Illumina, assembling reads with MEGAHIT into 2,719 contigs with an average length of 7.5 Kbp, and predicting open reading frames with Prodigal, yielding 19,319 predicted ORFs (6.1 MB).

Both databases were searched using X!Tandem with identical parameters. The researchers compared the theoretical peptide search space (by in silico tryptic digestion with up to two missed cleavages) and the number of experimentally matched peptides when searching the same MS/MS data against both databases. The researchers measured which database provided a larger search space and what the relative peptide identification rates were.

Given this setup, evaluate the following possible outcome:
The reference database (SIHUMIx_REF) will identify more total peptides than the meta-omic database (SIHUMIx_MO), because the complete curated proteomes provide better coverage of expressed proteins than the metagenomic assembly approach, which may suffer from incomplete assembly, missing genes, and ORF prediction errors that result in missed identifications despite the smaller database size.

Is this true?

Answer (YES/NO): NO